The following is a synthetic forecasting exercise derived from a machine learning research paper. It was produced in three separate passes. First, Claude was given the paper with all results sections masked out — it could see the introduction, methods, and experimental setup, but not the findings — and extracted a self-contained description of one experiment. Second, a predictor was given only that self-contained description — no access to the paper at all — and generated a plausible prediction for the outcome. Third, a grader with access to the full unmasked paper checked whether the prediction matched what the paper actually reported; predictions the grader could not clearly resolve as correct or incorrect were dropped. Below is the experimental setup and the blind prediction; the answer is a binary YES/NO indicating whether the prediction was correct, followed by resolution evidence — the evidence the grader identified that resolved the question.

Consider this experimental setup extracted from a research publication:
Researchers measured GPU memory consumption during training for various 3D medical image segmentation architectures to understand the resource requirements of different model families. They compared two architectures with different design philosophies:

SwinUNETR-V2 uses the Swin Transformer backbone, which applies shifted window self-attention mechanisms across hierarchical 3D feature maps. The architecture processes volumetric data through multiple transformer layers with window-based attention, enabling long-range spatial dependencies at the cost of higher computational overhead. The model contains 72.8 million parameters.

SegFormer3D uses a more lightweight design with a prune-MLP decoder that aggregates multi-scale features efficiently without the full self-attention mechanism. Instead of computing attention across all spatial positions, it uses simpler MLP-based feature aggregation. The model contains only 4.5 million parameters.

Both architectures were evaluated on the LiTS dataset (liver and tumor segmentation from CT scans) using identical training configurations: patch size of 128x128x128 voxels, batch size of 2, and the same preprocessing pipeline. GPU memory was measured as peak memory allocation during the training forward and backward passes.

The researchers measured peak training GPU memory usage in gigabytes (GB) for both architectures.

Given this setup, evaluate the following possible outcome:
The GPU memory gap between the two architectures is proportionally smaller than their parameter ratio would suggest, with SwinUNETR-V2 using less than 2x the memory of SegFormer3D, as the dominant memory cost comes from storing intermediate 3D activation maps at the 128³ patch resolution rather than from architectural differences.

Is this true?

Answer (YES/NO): NO